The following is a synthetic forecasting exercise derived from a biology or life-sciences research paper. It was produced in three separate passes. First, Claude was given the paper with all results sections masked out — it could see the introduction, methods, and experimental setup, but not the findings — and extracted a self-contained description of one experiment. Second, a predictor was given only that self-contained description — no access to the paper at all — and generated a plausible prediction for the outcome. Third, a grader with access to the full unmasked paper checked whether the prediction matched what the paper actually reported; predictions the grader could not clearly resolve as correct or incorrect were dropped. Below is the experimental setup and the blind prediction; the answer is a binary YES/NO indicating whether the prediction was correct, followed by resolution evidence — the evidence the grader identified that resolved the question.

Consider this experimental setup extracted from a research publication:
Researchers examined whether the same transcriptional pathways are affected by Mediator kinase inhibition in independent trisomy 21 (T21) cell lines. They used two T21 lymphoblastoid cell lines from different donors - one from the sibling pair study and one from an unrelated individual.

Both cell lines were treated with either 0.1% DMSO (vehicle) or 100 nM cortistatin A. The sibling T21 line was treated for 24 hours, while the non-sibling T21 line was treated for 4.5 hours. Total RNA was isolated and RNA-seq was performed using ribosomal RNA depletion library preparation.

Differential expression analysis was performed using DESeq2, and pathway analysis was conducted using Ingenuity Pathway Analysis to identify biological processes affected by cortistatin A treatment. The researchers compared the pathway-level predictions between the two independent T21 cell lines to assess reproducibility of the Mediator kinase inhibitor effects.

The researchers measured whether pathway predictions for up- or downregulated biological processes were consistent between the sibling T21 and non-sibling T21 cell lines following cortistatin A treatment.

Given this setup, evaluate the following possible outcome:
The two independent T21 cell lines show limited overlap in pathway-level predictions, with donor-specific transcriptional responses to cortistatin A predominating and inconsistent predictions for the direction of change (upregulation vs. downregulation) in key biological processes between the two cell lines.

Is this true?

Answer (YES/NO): NO